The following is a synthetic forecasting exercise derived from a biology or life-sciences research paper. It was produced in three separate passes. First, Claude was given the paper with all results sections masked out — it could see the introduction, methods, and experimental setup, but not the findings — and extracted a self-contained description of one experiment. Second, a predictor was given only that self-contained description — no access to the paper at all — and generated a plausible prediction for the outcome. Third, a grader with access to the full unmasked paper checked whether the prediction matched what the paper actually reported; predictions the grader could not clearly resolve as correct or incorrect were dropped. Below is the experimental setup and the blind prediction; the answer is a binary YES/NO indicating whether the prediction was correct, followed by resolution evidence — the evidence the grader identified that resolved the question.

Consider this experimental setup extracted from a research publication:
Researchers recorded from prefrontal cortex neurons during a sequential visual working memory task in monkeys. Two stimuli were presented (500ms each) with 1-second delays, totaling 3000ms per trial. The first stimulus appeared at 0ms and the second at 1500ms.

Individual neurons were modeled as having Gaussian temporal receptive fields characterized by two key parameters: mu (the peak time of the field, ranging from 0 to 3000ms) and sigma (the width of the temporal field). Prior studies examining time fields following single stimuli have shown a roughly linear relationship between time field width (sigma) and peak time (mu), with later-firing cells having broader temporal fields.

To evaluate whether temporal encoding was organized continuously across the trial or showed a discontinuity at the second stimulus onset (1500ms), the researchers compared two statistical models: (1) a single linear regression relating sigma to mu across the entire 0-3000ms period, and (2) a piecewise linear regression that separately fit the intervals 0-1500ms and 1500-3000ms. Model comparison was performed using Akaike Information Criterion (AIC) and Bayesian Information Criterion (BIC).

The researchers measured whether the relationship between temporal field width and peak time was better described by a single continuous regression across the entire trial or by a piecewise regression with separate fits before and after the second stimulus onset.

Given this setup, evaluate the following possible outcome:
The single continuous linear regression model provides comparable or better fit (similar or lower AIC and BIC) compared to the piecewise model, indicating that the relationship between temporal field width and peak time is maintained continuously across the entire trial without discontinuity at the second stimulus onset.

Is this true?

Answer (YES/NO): NO